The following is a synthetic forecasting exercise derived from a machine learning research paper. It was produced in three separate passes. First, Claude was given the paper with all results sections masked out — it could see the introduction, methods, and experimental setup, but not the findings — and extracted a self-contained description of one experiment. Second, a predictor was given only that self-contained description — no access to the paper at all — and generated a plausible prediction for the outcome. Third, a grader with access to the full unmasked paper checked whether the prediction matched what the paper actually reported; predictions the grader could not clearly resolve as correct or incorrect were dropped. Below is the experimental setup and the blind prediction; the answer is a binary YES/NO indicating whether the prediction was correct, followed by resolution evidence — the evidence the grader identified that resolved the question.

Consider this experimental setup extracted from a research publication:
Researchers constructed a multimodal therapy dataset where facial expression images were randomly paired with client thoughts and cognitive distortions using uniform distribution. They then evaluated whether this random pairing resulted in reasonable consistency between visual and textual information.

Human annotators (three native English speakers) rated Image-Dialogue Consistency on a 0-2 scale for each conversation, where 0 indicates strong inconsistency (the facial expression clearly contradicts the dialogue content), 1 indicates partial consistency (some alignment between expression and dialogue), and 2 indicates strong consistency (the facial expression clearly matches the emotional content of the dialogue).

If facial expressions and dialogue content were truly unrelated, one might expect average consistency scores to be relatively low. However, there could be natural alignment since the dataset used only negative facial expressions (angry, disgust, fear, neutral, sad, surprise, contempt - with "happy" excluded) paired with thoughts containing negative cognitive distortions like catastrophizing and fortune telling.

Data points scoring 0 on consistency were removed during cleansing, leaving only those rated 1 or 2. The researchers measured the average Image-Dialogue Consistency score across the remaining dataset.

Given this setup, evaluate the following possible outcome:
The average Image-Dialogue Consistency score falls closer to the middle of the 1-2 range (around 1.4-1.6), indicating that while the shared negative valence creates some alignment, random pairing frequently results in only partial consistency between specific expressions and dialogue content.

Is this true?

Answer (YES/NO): NO